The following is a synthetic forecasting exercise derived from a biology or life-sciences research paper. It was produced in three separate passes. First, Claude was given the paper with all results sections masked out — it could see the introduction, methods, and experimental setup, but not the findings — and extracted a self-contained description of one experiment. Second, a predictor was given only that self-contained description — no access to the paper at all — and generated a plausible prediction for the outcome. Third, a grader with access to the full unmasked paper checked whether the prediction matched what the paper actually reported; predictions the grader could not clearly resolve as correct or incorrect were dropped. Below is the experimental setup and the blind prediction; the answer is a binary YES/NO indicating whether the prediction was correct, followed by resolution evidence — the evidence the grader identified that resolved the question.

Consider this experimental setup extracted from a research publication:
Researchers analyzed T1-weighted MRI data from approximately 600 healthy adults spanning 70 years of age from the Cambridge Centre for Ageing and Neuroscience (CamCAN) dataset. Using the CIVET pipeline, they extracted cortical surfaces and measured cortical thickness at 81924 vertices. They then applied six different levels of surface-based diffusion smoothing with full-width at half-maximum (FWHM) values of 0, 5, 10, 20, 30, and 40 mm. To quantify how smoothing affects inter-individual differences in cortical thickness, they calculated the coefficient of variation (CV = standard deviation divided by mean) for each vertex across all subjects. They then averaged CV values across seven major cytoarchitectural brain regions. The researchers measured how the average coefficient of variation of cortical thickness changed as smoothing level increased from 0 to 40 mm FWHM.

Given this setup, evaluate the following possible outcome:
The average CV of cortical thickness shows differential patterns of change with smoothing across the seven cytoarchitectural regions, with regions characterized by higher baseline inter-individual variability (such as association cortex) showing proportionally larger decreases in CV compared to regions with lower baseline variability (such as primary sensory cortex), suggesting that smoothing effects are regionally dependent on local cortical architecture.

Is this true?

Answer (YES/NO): NO